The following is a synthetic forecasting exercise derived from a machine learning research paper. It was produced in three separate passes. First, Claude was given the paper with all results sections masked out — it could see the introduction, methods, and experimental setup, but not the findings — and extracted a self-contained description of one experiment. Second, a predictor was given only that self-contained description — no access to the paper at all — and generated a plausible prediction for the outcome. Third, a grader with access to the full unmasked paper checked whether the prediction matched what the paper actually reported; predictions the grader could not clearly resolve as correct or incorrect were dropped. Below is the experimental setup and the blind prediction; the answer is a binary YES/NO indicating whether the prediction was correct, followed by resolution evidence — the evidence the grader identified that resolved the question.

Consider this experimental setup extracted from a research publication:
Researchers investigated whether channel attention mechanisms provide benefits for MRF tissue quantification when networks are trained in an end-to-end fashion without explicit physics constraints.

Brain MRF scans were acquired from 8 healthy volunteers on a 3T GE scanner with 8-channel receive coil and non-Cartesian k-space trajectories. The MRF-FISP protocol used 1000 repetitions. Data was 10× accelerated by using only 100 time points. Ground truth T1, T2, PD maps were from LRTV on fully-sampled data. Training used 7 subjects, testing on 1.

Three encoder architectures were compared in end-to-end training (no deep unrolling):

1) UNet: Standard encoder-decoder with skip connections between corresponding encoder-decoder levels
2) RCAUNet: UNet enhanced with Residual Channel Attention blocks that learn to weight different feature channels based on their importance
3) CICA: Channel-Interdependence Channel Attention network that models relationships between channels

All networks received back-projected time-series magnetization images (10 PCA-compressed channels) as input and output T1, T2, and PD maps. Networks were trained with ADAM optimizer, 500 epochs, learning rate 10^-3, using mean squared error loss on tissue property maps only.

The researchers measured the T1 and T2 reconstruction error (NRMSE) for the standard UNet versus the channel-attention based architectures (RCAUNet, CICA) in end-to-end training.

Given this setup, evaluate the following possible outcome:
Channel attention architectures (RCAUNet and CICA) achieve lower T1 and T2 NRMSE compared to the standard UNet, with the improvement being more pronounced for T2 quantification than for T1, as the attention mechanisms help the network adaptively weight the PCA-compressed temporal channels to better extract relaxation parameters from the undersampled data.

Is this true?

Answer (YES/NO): NO